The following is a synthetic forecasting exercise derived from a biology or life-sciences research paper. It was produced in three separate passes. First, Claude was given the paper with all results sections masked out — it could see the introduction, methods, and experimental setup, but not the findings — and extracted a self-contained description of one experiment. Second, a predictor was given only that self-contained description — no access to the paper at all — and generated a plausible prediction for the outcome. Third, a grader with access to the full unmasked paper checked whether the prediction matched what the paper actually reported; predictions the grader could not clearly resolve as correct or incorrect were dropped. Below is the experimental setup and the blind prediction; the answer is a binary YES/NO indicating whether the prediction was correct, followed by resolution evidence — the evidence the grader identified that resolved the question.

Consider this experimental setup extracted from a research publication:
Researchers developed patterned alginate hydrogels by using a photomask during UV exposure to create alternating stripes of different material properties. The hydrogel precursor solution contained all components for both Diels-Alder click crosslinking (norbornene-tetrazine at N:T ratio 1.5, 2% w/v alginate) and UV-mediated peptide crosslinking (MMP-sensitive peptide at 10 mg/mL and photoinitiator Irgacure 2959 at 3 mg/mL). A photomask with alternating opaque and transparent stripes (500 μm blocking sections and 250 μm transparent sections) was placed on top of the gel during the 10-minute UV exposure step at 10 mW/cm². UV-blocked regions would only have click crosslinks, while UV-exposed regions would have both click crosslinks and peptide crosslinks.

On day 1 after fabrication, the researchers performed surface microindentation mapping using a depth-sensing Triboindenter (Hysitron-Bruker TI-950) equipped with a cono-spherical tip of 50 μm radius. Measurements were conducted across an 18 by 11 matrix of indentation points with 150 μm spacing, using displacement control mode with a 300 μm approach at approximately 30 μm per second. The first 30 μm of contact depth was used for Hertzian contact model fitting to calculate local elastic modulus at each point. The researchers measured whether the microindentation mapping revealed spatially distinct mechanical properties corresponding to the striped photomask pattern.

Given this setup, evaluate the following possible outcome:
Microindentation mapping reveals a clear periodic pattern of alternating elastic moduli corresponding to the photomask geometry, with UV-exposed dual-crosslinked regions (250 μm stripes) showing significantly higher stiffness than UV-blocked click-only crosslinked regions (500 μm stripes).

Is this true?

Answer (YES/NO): YES